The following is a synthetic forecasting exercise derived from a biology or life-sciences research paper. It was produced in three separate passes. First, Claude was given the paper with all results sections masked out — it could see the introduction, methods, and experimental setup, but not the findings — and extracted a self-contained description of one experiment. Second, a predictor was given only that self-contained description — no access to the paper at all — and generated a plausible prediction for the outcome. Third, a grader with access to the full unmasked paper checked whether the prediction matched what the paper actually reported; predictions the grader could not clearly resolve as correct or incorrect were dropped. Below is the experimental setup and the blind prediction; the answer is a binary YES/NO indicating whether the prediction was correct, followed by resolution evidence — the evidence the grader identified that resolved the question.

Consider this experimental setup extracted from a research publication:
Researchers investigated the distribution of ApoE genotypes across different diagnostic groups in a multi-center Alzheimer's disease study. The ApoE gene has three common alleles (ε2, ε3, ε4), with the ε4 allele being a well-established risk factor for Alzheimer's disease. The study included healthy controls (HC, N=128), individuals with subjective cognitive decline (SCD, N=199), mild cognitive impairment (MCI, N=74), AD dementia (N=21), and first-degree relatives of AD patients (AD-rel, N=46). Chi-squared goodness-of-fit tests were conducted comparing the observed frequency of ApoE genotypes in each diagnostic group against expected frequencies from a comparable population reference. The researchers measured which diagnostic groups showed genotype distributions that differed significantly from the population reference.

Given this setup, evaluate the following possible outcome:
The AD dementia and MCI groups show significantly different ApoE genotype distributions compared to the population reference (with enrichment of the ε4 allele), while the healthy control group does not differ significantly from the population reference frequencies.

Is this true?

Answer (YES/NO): YES